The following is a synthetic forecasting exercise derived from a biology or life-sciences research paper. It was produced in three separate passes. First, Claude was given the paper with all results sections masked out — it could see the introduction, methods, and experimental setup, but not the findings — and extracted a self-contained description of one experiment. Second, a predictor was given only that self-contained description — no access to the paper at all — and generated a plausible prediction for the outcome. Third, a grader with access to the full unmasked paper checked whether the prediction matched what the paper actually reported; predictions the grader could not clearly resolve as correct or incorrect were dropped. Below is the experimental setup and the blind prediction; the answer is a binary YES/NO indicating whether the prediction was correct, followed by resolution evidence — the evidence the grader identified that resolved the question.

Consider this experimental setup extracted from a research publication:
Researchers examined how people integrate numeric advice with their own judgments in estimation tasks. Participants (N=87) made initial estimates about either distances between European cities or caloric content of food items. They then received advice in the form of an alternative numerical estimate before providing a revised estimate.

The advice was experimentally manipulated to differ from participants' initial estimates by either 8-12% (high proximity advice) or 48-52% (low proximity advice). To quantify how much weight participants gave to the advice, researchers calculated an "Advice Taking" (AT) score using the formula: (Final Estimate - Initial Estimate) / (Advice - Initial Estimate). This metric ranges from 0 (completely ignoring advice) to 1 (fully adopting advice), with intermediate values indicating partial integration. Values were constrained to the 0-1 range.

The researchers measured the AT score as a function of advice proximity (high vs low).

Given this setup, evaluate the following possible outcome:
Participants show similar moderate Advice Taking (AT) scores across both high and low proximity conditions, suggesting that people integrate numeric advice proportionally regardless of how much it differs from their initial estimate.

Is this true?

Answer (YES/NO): NO